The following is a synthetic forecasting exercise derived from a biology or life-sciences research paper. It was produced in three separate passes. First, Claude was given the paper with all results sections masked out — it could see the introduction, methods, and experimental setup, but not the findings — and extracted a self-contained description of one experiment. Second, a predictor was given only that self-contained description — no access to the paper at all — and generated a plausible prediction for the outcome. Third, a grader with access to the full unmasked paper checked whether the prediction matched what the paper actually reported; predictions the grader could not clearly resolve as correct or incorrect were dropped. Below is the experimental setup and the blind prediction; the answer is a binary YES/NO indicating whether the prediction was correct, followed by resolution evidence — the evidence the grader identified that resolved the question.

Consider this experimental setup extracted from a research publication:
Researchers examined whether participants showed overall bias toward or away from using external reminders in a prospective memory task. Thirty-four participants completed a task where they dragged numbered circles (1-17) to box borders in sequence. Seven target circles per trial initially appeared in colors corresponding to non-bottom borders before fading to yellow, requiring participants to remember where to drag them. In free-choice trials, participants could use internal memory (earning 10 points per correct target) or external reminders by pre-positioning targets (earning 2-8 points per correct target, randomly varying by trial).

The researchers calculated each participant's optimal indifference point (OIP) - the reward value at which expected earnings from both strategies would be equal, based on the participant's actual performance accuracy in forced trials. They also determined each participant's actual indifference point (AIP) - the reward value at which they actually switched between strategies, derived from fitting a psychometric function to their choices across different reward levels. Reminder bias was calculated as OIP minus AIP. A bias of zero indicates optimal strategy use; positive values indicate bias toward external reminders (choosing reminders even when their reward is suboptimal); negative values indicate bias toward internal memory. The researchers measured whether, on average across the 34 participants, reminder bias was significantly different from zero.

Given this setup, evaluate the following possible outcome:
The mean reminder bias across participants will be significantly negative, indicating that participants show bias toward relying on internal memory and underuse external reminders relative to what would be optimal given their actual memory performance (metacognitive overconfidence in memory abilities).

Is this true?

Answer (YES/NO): NO